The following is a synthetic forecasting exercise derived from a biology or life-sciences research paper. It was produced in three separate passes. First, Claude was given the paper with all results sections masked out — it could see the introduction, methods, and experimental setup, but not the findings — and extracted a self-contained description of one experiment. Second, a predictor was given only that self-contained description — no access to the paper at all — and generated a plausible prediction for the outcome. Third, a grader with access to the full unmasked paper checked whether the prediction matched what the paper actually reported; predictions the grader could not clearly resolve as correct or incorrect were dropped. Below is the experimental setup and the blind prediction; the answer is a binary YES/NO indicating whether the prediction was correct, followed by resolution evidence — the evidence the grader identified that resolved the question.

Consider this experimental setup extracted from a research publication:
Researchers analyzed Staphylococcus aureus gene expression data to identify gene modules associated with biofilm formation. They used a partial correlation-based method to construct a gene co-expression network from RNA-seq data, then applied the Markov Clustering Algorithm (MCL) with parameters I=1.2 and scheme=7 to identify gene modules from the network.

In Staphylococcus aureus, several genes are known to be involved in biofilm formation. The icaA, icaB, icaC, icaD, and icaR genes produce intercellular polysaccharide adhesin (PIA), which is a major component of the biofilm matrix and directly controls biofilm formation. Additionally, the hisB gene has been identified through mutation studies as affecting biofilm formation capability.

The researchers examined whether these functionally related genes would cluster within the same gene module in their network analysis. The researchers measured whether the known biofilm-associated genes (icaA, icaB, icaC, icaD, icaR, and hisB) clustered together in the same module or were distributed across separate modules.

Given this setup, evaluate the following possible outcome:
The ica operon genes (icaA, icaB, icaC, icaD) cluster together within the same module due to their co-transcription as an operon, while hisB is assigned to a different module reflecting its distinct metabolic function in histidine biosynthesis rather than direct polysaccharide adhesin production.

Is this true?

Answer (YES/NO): NO